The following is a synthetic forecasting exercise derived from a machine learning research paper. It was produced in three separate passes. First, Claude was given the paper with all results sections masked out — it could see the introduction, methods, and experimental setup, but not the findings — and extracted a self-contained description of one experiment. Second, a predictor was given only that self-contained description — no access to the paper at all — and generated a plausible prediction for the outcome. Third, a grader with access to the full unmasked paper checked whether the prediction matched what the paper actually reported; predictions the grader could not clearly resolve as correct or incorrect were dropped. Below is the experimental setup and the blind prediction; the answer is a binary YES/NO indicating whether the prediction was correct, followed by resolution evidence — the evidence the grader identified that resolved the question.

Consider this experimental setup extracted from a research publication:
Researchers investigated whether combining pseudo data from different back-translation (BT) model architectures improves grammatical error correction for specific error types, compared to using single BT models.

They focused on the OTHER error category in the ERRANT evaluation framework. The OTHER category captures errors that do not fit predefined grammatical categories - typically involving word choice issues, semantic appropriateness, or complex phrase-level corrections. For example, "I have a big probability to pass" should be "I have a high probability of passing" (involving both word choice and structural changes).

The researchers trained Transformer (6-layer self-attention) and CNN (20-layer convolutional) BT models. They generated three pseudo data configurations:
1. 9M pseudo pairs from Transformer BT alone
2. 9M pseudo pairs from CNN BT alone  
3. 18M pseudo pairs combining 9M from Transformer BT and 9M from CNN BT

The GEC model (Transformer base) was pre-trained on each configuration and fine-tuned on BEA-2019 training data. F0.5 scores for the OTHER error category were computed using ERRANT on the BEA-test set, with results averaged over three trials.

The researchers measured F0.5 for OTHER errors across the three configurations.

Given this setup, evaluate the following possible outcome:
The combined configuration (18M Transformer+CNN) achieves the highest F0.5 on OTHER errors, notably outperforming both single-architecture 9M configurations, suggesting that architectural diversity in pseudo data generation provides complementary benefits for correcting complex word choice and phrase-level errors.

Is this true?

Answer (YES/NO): YES